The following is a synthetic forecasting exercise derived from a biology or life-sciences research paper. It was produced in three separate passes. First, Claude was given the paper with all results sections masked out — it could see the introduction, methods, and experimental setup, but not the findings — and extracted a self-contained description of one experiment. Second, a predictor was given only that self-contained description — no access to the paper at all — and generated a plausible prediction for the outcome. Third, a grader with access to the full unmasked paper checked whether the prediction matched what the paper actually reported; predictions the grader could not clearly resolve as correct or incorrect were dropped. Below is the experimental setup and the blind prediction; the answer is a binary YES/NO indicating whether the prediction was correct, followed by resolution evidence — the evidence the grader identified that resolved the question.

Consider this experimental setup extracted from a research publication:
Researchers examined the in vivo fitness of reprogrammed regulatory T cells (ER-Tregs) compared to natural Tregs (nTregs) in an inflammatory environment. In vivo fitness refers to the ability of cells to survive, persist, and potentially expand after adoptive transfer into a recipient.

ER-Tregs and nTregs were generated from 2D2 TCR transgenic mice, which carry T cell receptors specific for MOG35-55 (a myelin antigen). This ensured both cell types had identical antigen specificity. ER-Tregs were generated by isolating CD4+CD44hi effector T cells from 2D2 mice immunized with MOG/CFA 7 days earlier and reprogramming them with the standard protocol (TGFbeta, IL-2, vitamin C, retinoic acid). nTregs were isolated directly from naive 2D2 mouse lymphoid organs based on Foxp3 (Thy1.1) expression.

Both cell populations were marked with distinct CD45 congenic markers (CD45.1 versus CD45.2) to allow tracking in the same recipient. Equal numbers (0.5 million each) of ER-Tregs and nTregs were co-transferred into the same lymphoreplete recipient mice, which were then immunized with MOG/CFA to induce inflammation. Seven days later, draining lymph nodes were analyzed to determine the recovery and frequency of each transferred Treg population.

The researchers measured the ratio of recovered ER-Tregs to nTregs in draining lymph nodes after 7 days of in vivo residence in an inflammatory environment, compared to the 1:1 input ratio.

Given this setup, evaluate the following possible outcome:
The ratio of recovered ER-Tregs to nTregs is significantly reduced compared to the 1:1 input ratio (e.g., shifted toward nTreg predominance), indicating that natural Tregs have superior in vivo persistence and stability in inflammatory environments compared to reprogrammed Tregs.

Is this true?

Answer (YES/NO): NO